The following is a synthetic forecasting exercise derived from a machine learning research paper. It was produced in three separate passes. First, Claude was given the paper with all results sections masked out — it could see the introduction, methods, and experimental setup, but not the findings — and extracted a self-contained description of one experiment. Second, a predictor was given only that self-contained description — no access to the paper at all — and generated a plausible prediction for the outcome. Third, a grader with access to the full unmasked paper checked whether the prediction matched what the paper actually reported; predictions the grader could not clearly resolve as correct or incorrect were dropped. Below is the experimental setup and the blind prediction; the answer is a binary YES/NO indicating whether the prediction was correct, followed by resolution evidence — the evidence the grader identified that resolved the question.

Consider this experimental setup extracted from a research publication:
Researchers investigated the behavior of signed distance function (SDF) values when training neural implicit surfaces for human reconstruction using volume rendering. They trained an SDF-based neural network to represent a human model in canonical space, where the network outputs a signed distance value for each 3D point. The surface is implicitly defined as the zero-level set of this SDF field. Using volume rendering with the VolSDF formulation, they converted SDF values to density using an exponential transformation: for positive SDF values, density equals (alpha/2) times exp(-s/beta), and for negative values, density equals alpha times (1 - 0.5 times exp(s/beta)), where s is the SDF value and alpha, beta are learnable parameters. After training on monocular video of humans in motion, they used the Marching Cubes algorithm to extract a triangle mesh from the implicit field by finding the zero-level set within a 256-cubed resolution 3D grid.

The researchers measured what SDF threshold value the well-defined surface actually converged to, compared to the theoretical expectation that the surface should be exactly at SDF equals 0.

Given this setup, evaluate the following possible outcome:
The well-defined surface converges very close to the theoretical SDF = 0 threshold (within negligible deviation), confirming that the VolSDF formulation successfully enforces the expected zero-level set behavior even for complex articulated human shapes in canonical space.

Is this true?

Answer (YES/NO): NO